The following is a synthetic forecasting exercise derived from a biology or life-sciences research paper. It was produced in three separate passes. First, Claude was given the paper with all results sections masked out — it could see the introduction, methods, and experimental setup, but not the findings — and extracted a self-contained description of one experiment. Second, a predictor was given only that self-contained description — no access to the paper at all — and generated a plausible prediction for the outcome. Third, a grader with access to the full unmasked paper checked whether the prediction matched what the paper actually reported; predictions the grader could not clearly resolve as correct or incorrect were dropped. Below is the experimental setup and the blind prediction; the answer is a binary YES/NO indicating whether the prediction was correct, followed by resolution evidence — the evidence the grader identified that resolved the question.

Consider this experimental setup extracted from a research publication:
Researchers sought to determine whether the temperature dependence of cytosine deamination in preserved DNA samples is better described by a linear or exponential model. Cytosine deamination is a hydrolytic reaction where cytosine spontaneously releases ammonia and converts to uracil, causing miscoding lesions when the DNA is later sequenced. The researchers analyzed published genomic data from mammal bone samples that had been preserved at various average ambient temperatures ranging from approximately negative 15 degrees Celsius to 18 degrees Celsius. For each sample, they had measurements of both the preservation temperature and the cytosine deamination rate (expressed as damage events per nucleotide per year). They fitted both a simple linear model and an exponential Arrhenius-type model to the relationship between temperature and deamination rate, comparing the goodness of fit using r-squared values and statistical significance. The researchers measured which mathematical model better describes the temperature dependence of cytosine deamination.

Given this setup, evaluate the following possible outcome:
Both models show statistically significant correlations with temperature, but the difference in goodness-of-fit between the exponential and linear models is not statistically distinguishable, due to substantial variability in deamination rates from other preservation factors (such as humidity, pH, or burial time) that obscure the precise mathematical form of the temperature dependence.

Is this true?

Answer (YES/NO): NO